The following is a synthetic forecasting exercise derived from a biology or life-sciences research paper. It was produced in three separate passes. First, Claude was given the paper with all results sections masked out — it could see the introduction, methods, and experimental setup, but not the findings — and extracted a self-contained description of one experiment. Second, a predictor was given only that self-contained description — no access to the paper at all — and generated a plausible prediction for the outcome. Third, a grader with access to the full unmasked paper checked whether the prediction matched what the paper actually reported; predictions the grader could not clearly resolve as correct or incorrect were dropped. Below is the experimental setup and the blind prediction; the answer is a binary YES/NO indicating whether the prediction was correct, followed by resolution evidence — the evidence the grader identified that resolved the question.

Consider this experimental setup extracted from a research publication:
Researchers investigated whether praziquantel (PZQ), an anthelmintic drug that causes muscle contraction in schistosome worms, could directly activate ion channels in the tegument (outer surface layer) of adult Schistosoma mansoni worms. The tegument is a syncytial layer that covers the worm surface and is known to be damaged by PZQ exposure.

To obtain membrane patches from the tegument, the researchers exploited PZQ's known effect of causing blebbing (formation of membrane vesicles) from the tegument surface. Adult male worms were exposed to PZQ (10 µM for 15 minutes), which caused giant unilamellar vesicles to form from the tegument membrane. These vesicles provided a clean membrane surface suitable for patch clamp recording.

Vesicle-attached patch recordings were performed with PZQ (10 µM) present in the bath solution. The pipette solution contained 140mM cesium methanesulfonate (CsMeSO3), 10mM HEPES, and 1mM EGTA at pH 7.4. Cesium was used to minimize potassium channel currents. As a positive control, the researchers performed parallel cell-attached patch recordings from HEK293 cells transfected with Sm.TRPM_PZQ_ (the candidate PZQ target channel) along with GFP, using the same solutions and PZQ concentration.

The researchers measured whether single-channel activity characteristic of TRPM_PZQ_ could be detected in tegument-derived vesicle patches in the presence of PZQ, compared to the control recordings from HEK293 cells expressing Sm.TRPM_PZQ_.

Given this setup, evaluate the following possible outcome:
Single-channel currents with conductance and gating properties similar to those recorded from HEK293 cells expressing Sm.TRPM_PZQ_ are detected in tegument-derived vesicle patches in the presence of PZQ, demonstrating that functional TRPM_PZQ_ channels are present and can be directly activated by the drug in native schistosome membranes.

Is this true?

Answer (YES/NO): NO